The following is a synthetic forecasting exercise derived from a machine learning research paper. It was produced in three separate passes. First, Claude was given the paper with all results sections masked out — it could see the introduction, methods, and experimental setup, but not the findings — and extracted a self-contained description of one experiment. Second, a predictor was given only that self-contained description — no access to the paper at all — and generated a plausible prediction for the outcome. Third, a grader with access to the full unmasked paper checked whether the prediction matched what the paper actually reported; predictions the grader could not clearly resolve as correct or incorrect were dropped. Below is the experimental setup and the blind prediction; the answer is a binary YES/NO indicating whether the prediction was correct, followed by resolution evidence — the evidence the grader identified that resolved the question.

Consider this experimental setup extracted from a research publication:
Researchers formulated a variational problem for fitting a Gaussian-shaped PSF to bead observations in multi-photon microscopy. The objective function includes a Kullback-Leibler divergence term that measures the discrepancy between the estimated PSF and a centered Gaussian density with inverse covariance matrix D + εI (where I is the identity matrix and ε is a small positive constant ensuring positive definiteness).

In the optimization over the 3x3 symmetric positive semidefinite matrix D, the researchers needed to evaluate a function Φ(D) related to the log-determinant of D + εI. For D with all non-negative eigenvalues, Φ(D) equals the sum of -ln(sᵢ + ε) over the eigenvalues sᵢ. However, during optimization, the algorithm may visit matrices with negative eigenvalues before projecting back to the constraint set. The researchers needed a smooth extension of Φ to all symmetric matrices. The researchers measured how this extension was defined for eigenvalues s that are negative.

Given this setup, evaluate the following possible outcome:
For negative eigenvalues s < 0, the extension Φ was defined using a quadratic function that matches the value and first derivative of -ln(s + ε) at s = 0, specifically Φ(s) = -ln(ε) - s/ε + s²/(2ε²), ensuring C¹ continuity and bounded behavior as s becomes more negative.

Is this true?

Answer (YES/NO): NO